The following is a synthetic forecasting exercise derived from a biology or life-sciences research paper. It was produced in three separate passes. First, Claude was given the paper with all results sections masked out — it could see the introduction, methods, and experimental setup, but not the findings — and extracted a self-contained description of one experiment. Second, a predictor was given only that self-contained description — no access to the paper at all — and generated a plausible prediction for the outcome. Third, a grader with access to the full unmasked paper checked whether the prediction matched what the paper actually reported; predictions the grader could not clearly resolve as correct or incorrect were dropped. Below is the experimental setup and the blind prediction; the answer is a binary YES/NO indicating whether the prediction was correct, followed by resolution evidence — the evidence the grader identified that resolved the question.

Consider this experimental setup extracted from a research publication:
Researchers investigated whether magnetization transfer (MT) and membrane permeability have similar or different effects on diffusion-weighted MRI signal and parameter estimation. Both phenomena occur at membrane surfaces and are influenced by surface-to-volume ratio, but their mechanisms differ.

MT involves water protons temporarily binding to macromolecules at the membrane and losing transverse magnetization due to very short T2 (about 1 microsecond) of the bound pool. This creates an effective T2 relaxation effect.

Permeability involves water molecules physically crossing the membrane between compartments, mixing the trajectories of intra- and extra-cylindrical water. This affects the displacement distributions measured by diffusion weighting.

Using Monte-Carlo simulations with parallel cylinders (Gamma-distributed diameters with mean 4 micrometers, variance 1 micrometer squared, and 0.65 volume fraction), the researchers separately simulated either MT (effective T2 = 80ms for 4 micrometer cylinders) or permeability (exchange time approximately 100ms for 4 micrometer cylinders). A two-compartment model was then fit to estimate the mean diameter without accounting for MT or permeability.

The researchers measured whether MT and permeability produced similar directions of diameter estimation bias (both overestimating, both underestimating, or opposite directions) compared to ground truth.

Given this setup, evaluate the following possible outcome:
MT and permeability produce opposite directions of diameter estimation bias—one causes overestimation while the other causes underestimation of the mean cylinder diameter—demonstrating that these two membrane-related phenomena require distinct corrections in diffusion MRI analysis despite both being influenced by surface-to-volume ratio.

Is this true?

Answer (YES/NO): YES